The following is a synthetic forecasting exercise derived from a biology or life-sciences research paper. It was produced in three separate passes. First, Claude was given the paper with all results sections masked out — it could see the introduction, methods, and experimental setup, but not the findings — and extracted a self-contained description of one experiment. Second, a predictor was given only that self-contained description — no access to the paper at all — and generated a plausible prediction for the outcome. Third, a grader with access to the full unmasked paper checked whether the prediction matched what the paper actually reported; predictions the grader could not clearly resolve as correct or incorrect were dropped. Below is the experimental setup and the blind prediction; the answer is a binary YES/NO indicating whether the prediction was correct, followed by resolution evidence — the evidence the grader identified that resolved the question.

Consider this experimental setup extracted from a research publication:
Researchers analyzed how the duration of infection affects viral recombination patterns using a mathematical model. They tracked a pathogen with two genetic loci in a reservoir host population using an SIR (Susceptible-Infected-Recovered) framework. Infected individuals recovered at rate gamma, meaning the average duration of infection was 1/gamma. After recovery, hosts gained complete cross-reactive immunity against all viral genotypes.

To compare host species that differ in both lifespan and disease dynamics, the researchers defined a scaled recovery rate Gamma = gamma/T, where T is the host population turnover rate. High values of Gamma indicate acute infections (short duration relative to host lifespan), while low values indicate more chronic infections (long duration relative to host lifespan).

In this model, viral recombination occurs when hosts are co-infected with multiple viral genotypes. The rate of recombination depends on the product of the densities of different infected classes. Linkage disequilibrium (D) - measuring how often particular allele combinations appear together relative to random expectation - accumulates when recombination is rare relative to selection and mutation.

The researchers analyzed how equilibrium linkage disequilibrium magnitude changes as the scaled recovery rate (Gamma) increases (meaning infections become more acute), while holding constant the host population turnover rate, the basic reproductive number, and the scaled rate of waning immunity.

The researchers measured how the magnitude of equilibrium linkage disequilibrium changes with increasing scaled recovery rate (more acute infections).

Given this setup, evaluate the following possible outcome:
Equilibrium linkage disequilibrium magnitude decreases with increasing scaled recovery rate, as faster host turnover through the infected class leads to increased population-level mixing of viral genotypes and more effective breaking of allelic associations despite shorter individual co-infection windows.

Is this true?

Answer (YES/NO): YES